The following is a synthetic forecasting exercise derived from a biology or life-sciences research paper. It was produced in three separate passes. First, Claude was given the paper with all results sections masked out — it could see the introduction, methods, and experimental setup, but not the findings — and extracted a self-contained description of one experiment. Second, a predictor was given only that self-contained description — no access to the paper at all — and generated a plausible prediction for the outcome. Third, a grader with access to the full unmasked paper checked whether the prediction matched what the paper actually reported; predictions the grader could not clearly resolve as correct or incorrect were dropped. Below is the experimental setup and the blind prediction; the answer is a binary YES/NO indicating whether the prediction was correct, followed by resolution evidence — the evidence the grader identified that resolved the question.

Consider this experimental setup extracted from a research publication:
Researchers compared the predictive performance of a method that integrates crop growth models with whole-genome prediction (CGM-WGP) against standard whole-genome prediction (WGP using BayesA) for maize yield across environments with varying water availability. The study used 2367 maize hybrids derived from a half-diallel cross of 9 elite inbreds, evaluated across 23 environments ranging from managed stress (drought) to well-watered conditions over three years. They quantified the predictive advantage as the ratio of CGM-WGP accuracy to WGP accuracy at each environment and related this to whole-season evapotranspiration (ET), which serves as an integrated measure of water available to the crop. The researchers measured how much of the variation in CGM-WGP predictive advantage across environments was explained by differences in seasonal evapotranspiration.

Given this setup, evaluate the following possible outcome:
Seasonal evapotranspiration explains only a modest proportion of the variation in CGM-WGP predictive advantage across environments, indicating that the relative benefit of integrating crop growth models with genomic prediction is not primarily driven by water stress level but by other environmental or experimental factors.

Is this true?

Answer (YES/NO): NO